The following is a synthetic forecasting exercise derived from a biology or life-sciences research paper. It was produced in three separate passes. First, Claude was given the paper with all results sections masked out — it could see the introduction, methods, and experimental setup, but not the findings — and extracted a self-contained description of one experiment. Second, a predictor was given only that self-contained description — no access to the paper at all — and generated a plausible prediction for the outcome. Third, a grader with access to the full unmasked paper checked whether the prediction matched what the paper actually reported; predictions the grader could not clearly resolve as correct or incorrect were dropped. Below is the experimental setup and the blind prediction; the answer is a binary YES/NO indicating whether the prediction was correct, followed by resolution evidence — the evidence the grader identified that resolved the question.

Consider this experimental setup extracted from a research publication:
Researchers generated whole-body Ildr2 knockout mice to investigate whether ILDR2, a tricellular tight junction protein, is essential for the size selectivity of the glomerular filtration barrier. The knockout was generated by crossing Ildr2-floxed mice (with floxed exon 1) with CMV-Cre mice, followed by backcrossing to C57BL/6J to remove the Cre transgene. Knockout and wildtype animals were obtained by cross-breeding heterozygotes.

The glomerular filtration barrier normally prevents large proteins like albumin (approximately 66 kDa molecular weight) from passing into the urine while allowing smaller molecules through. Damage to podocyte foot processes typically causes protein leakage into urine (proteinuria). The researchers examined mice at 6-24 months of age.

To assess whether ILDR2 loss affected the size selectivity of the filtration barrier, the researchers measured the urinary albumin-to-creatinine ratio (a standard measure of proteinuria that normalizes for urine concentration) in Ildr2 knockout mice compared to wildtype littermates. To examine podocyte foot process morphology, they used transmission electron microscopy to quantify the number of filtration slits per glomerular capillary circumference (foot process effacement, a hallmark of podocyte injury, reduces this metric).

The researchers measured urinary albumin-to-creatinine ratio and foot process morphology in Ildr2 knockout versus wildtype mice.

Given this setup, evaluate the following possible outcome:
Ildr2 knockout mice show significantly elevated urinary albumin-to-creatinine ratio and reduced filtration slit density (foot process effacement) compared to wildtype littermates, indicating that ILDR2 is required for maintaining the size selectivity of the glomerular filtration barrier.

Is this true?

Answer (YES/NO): NO